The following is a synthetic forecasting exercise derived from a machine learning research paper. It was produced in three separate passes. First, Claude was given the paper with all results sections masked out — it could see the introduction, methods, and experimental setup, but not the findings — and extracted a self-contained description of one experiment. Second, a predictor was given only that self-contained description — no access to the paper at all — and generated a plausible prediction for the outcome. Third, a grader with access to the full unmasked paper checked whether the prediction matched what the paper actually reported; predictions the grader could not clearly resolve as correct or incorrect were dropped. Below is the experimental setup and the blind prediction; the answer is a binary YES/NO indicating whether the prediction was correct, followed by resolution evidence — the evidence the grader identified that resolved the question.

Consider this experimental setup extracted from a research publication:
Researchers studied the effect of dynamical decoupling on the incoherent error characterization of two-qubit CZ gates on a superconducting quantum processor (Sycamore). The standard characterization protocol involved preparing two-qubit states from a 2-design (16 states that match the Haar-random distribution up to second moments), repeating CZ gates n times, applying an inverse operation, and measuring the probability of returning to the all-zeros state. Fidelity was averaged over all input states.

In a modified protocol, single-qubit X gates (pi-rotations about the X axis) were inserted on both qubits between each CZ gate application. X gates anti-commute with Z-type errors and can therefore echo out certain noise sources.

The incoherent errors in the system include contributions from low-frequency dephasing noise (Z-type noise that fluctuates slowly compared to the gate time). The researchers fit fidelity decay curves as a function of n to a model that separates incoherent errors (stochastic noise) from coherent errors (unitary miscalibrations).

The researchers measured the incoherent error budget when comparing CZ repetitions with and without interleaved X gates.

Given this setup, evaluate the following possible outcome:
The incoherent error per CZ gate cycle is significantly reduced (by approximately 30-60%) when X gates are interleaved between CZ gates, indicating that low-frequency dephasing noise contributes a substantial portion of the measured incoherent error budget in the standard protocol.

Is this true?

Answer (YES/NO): NO